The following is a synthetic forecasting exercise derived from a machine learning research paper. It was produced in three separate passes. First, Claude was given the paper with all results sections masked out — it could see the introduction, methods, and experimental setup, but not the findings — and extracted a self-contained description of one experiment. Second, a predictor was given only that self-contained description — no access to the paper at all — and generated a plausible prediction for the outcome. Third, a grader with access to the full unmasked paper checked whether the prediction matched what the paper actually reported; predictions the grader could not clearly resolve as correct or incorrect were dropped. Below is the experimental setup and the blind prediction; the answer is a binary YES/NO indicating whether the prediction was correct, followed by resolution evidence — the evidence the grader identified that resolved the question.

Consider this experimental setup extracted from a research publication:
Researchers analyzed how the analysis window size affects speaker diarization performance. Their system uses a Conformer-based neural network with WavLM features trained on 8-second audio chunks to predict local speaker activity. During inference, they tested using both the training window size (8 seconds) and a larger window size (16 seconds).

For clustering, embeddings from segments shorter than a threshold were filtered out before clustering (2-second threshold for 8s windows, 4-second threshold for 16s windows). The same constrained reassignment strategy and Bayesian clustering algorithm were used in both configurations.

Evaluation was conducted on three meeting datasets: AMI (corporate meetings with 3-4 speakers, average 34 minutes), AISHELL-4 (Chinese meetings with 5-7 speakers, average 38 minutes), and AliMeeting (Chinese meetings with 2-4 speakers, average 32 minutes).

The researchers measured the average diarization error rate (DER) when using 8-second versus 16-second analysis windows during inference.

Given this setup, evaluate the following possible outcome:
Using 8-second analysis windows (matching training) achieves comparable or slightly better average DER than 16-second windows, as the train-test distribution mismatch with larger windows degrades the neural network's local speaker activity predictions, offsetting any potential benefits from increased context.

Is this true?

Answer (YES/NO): NO